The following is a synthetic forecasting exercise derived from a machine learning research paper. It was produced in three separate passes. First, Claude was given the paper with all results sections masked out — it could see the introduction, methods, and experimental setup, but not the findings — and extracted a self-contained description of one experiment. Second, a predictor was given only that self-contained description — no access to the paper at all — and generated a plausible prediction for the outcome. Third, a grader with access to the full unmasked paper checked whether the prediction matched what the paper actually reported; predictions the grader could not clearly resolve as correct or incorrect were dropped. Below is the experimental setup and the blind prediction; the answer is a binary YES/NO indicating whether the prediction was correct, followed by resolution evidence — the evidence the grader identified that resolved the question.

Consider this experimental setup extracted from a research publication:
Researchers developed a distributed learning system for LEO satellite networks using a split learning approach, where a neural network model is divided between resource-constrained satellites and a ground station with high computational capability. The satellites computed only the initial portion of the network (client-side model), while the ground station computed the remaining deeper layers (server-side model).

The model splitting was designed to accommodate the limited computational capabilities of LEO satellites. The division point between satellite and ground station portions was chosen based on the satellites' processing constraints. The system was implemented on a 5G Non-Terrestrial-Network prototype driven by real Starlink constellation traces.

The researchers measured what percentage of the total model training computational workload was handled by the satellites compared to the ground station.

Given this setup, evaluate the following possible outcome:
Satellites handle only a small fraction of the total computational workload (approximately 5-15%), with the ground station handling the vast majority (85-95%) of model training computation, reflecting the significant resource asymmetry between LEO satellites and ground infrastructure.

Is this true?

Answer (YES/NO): NO